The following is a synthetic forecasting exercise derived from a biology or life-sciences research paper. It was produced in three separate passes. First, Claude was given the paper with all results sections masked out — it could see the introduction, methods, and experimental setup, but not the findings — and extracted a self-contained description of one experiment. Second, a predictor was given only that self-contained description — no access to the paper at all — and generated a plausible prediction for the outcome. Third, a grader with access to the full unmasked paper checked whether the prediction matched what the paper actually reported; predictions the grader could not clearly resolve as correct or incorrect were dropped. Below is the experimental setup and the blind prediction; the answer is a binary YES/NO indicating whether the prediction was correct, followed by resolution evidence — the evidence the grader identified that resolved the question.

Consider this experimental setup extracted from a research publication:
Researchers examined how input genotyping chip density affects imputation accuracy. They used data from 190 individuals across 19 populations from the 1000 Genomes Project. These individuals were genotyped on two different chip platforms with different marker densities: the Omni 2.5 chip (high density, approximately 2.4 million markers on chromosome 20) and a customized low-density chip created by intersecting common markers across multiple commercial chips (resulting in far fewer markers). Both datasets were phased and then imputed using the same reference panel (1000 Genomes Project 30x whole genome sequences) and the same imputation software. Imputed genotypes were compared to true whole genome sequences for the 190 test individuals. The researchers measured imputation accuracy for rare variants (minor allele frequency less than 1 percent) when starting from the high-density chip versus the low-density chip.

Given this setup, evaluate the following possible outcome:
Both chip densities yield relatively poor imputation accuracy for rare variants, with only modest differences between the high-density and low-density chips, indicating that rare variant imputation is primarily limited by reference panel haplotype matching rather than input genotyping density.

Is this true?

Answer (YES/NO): YES